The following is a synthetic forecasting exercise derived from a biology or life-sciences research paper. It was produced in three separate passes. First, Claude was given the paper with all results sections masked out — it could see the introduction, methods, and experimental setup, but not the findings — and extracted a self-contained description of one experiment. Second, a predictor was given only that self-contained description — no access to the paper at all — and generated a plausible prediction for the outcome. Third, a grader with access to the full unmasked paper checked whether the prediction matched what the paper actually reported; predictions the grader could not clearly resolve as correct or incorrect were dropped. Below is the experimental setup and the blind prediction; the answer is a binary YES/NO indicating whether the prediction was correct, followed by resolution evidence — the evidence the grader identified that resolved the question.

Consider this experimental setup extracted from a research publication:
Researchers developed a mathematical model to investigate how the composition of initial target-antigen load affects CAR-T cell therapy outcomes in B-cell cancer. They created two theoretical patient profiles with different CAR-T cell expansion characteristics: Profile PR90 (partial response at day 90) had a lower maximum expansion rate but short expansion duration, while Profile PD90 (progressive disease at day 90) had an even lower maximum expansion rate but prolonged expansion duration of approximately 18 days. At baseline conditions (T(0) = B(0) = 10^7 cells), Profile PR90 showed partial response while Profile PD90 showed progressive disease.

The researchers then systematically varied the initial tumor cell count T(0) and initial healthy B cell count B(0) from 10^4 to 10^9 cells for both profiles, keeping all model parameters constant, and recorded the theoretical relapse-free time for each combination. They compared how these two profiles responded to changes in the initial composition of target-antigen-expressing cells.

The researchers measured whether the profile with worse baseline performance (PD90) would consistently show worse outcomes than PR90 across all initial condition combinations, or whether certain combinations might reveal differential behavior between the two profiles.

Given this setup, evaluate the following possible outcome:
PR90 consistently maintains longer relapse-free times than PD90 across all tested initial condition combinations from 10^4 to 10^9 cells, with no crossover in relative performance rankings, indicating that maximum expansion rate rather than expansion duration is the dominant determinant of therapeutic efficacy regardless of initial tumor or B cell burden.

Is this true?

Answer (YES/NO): NO